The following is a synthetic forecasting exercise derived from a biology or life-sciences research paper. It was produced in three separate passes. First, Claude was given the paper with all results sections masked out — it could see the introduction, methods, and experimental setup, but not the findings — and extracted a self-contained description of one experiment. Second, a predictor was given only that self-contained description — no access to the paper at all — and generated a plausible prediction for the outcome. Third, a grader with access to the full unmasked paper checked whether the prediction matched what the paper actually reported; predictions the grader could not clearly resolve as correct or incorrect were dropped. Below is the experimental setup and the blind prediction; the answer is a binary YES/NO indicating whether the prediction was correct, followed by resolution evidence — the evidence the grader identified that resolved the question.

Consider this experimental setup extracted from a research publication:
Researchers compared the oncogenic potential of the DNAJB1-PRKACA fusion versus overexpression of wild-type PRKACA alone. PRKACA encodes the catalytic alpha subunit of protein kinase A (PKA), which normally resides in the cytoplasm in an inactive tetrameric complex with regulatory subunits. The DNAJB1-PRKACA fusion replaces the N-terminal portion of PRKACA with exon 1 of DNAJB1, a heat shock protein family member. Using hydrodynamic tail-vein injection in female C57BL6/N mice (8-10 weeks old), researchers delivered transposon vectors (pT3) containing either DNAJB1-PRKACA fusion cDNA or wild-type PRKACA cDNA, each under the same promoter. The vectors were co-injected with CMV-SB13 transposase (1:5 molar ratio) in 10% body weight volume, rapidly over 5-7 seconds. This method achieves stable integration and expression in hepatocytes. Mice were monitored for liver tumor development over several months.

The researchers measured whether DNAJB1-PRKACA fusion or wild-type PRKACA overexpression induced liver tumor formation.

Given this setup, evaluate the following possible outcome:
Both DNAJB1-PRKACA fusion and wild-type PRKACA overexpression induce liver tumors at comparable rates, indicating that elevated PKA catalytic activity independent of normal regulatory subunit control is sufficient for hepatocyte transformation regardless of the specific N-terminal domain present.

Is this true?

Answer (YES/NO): NO